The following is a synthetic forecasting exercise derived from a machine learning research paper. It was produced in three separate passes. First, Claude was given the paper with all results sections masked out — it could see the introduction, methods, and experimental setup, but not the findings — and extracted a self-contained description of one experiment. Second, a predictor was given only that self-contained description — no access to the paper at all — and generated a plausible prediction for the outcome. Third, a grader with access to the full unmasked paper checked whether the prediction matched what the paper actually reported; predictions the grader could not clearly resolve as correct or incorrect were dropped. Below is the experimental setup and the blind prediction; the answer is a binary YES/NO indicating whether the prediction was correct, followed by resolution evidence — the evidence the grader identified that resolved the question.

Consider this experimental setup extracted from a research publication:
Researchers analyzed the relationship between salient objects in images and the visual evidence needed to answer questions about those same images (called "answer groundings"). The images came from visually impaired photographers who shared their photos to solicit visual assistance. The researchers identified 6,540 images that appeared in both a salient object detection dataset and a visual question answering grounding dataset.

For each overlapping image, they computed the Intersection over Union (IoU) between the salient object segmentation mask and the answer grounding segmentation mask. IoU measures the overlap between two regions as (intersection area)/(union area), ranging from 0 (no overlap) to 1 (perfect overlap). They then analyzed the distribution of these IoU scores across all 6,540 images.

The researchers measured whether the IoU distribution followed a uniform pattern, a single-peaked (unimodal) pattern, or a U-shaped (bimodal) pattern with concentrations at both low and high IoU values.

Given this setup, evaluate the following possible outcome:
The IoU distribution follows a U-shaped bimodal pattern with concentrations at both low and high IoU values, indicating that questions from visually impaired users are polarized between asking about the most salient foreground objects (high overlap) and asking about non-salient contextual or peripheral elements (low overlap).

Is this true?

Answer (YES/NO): NO